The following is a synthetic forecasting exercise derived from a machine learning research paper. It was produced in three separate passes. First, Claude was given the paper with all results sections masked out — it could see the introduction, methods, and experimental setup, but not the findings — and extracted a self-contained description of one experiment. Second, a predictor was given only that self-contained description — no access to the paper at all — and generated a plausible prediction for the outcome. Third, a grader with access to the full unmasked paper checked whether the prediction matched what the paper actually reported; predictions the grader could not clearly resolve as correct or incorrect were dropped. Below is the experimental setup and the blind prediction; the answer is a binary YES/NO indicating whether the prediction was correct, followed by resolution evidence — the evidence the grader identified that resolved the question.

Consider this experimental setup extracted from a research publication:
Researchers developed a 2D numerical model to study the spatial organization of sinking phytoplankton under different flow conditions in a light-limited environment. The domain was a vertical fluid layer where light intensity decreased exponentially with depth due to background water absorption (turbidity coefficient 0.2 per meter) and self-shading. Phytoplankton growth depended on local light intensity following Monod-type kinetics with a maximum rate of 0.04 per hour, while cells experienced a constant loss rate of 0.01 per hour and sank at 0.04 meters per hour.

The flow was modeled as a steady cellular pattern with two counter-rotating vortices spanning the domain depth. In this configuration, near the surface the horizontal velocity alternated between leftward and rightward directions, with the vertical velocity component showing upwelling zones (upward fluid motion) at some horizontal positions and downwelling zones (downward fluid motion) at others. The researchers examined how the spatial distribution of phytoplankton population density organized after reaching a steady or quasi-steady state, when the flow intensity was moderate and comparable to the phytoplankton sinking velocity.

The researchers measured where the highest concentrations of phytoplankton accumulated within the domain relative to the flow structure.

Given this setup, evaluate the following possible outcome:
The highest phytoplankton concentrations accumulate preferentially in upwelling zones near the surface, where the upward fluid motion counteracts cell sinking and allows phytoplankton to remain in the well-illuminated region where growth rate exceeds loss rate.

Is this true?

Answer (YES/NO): NO